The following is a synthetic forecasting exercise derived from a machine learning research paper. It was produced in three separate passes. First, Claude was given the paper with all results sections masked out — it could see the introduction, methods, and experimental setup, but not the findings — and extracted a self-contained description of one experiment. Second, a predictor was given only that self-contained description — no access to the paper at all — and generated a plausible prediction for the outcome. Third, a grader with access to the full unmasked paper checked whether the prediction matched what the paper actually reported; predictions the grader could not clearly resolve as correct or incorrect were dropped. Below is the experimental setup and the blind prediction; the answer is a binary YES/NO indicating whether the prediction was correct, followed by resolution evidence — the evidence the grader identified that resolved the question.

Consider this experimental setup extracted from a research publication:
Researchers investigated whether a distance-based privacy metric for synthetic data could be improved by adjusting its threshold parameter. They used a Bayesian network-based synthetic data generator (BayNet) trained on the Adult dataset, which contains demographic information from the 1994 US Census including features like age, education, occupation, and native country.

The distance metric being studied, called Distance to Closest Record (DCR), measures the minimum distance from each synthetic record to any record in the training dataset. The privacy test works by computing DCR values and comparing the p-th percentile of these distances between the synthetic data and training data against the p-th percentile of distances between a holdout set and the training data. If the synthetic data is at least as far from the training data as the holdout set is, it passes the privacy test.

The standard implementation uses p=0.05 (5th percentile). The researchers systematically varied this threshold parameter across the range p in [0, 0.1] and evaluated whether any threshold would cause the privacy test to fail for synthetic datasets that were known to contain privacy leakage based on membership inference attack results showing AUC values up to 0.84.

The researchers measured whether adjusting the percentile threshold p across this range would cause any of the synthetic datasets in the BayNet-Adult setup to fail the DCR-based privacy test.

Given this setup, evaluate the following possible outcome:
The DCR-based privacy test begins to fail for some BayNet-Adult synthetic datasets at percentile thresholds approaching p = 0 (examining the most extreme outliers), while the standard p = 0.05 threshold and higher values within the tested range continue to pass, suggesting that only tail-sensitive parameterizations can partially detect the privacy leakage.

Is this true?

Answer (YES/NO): NO